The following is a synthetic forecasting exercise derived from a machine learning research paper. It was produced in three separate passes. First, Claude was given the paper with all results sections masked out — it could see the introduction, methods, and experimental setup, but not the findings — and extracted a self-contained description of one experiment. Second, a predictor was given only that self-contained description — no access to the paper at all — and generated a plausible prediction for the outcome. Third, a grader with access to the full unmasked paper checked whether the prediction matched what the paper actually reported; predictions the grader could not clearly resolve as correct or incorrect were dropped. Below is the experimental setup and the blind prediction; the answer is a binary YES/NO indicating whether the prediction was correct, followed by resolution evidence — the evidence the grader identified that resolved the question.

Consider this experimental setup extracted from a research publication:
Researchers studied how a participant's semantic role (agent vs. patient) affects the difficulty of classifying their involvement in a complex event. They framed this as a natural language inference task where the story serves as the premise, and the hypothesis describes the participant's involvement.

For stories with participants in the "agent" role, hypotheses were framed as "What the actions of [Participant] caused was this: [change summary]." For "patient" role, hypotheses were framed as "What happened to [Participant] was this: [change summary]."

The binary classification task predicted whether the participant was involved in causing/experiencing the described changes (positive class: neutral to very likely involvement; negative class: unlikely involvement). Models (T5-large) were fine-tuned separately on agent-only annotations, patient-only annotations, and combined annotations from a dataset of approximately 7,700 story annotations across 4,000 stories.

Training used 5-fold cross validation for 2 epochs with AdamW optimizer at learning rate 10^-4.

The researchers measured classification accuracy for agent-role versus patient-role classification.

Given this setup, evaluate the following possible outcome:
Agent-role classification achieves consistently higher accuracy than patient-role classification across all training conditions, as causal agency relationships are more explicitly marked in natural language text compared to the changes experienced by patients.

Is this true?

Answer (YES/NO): NO